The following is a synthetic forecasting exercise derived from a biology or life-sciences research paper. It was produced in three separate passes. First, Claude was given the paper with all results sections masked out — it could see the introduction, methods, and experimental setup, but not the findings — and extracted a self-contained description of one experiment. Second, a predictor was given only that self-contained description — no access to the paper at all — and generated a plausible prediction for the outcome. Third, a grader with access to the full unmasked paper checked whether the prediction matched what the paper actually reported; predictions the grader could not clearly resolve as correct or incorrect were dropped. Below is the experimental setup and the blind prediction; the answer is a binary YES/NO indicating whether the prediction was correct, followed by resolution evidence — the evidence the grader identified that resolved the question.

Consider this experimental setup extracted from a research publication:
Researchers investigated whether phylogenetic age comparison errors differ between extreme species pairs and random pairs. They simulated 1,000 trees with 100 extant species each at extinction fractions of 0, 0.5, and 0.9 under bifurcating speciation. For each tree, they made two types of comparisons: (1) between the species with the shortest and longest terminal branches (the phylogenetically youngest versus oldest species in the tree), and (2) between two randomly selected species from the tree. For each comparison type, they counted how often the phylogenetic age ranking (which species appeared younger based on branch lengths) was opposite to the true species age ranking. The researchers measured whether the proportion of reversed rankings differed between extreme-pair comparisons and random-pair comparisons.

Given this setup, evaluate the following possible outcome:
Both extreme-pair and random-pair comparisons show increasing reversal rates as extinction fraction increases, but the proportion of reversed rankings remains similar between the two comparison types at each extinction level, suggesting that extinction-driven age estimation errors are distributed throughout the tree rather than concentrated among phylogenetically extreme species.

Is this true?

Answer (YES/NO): NO